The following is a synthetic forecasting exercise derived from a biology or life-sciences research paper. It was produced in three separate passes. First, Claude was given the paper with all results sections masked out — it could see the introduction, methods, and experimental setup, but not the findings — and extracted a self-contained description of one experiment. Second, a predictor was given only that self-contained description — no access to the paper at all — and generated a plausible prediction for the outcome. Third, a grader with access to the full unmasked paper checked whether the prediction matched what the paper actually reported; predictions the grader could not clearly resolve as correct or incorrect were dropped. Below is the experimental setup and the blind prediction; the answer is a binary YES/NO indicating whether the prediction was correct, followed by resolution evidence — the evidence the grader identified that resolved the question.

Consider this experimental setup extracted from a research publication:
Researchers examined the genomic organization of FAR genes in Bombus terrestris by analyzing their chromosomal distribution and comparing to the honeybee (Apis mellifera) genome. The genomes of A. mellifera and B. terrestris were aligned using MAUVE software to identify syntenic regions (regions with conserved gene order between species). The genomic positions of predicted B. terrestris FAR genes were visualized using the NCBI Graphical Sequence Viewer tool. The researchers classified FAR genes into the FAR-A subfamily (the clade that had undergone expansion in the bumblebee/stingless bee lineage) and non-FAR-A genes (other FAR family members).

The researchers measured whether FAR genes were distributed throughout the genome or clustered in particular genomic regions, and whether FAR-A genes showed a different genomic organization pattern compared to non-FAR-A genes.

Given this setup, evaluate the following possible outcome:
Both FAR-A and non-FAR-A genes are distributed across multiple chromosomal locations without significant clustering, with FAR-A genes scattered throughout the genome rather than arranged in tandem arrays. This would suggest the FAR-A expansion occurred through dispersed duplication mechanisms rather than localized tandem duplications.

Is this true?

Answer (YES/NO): NO